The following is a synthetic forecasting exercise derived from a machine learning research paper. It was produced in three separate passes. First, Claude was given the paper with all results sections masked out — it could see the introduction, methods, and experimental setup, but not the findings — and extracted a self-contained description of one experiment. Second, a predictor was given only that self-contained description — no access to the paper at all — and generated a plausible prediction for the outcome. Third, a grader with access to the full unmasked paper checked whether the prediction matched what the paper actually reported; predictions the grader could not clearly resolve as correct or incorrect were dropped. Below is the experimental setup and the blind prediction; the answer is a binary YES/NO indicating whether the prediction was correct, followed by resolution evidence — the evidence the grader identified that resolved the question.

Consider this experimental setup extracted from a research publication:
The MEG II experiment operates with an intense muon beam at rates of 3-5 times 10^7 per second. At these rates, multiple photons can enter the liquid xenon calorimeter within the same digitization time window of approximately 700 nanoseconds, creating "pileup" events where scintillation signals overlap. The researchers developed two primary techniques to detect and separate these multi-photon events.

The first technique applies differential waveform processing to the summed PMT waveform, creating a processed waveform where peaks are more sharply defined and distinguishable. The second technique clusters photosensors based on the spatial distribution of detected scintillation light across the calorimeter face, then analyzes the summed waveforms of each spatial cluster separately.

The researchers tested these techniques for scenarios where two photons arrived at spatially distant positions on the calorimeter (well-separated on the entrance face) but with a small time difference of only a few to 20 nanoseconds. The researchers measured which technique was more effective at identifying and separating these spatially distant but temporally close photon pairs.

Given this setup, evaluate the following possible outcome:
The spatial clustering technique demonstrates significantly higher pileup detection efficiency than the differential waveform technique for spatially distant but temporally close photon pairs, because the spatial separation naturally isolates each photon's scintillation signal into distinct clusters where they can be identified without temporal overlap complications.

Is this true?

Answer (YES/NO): YES